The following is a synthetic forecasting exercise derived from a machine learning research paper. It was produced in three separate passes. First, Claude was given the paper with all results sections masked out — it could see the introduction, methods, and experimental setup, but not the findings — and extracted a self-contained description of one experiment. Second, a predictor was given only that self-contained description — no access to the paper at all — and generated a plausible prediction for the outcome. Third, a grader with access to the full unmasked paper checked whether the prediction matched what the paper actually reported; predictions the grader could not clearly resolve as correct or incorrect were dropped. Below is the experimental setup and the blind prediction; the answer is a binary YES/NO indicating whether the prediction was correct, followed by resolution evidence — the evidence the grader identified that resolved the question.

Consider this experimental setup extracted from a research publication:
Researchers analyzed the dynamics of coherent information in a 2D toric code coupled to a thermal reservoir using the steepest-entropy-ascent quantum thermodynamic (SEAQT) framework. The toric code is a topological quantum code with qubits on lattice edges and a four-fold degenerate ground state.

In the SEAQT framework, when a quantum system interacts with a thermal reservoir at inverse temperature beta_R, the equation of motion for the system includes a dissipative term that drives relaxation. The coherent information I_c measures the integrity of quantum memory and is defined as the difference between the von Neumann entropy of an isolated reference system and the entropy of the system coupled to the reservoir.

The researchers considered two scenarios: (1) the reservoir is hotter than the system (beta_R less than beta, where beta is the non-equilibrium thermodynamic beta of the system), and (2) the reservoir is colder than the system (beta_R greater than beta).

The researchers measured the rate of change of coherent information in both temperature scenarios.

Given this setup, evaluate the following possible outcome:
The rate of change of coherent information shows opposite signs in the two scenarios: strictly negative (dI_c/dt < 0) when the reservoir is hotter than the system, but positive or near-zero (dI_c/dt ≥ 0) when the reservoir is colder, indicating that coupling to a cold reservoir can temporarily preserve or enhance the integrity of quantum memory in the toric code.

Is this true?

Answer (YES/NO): YES